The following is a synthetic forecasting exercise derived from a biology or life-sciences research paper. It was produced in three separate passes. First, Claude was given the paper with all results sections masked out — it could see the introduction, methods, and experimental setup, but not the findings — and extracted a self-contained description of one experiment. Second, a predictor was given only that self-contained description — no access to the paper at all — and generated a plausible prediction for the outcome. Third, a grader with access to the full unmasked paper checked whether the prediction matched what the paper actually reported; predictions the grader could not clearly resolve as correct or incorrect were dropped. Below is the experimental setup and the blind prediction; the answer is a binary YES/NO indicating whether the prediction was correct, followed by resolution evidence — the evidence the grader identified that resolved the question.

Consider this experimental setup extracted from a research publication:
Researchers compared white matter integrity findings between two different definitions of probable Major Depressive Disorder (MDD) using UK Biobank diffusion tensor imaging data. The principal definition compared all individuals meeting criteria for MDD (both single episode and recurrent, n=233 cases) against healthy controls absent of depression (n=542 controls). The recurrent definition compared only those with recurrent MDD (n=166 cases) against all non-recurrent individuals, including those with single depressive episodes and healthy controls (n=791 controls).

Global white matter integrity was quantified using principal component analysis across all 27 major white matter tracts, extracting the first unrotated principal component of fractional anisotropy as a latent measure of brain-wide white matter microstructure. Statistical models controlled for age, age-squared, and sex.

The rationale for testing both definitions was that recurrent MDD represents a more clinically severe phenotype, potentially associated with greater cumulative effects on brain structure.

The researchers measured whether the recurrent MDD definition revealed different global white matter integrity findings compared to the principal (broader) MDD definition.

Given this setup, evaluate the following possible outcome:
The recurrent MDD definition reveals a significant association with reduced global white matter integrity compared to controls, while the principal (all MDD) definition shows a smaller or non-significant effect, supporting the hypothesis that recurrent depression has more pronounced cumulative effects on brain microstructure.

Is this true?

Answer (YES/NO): NO